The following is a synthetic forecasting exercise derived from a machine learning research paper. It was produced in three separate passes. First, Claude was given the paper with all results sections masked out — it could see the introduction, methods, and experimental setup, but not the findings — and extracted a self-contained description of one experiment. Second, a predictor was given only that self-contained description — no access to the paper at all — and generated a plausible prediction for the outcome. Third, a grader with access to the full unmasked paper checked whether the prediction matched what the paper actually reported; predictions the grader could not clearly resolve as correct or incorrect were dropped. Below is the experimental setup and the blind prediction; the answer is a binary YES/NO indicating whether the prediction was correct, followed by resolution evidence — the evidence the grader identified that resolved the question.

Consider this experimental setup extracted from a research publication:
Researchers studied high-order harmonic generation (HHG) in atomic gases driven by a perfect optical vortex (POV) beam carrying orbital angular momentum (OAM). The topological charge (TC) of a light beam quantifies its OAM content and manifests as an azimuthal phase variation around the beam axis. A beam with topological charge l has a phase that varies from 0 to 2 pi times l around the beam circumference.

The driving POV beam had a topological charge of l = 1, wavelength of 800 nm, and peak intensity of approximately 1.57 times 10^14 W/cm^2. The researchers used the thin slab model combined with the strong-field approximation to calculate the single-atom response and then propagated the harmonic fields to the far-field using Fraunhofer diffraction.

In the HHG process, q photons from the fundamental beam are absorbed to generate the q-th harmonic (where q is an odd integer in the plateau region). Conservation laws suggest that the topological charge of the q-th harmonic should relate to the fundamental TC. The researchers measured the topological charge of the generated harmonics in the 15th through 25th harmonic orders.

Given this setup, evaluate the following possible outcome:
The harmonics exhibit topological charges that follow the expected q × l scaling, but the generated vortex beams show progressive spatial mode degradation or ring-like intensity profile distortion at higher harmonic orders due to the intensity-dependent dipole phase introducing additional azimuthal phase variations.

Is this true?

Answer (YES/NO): NO